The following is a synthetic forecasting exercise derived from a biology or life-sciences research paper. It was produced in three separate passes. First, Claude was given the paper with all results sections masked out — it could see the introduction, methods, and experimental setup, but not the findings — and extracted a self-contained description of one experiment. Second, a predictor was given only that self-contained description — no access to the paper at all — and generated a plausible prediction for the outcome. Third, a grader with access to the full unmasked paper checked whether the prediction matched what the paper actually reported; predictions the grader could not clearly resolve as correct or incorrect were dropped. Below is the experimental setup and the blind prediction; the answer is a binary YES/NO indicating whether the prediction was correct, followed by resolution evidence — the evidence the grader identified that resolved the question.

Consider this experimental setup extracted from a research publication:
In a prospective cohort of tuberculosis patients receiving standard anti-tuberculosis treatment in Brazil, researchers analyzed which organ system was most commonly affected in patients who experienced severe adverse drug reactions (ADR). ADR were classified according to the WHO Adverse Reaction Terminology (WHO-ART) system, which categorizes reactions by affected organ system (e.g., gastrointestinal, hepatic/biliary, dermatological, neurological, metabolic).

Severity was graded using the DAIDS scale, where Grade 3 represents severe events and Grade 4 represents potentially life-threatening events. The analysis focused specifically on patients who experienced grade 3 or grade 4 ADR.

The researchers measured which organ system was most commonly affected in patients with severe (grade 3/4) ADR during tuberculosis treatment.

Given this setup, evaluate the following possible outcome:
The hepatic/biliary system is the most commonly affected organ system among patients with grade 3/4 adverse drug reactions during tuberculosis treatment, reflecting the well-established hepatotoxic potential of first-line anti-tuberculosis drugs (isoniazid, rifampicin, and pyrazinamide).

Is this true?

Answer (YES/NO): YES